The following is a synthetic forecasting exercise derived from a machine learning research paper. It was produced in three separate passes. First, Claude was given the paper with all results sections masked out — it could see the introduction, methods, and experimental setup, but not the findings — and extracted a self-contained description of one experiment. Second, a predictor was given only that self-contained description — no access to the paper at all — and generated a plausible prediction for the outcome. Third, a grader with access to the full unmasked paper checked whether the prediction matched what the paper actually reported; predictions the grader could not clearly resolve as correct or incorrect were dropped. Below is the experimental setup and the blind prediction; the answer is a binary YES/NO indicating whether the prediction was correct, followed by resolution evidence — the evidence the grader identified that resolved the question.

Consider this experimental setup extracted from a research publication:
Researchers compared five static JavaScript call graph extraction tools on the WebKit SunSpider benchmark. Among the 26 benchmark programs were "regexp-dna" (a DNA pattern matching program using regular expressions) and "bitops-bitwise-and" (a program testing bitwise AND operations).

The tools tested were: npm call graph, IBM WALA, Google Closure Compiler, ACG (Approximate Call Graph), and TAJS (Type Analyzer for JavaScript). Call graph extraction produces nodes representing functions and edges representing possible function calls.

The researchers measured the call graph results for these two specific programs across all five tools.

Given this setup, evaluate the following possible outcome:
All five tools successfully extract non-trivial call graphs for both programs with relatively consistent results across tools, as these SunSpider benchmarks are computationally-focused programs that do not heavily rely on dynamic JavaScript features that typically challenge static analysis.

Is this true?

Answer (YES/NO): NO